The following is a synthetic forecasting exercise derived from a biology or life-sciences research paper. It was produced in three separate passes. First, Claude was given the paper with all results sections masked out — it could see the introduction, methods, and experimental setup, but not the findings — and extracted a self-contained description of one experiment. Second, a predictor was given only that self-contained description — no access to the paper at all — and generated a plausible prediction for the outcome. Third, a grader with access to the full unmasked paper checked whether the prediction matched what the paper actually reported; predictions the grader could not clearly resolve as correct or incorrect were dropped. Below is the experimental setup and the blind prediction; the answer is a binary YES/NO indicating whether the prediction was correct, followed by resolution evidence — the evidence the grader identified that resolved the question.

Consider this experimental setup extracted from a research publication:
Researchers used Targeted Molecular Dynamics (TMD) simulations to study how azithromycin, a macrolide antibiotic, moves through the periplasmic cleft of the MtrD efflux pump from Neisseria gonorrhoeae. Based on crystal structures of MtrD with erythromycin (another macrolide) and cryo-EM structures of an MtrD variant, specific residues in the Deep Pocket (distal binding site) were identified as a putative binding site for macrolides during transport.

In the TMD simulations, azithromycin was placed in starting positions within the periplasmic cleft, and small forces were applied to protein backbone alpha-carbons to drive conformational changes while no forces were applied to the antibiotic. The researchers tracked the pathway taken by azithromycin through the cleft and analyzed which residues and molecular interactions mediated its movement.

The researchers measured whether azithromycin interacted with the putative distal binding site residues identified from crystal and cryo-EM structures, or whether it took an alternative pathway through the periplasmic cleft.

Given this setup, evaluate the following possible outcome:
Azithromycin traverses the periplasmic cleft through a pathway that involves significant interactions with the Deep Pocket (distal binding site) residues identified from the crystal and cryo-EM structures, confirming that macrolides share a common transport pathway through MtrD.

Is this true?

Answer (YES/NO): NO